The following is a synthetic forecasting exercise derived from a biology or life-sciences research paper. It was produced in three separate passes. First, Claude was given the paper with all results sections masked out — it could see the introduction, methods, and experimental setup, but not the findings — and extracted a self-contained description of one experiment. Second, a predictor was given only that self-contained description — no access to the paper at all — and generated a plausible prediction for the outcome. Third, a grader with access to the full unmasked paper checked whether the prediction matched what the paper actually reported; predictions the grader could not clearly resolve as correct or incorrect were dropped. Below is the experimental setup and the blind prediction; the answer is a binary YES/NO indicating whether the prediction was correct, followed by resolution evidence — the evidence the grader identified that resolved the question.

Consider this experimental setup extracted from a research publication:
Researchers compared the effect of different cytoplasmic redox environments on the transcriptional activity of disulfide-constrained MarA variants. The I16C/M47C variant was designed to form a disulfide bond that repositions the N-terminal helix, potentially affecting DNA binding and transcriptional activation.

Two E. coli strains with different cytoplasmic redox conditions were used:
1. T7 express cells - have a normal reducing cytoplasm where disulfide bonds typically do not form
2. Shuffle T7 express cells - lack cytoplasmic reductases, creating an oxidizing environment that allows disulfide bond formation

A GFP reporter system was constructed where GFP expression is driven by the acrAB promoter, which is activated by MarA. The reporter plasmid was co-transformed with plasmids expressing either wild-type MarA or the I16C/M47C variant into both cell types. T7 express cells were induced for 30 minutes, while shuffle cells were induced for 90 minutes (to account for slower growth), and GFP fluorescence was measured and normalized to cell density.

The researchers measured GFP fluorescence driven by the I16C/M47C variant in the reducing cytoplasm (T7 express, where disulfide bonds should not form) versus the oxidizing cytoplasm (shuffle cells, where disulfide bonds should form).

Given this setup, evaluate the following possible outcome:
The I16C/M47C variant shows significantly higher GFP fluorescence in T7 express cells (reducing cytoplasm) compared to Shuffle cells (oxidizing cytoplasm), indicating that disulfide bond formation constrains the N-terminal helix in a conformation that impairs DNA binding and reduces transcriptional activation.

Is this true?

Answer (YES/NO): YES